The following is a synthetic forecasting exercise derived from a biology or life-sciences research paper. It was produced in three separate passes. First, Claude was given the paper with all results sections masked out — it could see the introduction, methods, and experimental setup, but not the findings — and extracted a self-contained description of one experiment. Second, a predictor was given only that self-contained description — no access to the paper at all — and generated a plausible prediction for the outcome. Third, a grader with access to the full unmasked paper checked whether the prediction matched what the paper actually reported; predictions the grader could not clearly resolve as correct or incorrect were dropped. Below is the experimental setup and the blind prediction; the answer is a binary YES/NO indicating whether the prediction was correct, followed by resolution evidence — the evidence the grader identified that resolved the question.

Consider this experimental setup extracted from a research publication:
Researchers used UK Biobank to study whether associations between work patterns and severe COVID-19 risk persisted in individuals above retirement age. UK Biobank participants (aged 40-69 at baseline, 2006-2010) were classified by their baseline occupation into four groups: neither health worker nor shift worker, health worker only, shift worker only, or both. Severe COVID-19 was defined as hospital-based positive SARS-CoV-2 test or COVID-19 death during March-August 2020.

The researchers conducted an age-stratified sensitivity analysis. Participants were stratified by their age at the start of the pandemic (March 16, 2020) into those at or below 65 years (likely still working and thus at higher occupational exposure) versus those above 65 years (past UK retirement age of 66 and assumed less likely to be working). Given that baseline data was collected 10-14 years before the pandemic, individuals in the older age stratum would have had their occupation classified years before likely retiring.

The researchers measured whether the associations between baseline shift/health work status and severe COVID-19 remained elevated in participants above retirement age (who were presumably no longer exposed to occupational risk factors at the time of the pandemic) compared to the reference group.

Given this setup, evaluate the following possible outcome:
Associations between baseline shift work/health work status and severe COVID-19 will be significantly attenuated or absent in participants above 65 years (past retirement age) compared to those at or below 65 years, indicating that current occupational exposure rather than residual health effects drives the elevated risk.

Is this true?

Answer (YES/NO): NO